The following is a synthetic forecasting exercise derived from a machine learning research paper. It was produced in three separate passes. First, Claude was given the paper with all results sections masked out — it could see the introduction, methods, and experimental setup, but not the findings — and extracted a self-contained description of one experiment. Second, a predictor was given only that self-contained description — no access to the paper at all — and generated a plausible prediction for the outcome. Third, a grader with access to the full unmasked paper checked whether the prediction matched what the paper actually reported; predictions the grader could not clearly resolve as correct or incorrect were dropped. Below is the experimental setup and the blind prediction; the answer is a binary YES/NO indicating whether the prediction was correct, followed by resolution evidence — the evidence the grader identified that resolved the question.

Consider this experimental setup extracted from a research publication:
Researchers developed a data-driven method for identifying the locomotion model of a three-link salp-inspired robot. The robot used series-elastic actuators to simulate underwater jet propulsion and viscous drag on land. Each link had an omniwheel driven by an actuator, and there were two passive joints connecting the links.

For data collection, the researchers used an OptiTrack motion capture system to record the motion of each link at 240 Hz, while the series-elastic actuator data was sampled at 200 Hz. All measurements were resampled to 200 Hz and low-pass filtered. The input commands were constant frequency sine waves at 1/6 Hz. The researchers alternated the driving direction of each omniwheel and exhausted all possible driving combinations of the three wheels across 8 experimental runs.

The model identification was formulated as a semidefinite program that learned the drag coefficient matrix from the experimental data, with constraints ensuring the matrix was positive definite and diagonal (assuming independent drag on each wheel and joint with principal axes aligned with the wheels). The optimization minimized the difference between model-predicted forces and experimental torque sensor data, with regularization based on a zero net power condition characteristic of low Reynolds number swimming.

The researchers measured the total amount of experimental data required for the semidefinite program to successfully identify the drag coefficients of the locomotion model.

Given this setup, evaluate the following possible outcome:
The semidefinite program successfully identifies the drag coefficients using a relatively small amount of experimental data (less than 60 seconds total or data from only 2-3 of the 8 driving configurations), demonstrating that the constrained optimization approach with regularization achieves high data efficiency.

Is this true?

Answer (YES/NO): NO